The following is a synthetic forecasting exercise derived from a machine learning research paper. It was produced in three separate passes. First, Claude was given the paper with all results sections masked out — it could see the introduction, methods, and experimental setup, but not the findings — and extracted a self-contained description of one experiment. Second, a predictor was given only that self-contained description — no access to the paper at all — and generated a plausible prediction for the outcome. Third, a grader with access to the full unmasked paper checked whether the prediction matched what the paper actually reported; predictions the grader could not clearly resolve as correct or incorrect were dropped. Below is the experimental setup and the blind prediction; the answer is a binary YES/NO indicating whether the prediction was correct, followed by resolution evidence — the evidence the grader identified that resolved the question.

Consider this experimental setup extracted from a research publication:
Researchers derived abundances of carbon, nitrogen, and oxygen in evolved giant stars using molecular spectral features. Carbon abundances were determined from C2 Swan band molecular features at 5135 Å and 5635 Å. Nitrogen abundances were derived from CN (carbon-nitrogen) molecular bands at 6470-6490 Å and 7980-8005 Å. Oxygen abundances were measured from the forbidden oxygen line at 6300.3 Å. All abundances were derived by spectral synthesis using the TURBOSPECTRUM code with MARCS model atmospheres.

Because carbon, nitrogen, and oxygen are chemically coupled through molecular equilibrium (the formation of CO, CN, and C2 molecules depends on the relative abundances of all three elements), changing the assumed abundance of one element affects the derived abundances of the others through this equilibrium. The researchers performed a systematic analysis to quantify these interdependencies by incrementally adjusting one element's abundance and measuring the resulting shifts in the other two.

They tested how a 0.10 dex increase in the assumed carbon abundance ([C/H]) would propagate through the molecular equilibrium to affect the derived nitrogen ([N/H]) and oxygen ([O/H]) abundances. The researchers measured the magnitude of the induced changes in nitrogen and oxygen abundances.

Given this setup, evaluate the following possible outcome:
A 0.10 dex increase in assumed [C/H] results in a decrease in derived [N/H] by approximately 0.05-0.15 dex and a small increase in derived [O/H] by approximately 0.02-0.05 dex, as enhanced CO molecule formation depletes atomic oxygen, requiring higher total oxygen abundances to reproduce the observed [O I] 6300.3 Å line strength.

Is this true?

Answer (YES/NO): YES